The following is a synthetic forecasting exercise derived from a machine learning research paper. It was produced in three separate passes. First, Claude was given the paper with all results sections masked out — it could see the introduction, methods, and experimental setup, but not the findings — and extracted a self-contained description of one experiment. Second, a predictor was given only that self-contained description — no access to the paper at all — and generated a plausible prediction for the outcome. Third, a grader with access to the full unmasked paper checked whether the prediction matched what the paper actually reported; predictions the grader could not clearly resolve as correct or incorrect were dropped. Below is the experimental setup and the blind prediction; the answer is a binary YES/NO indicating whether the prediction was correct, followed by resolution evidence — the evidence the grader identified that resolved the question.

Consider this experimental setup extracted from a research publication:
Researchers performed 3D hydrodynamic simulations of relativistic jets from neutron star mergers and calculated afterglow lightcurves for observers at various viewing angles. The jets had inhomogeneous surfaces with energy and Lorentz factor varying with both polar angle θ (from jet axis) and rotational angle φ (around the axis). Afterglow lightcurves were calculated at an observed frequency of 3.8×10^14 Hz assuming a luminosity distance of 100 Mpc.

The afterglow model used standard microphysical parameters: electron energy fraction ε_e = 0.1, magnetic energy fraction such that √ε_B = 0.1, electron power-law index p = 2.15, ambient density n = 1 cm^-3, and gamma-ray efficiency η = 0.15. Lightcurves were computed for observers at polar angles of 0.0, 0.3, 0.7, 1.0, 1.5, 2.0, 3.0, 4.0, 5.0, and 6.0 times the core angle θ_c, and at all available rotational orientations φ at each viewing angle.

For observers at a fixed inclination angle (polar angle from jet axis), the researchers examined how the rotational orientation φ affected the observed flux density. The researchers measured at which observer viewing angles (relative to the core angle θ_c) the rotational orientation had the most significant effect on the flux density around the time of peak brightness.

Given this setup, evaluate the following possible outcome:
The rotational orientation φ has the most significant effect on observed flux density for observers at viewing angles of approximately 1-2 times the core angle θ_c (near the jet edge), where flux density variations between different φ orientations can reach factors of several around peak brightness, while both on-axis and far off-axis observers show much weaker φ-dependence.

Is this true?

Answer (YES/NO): NO